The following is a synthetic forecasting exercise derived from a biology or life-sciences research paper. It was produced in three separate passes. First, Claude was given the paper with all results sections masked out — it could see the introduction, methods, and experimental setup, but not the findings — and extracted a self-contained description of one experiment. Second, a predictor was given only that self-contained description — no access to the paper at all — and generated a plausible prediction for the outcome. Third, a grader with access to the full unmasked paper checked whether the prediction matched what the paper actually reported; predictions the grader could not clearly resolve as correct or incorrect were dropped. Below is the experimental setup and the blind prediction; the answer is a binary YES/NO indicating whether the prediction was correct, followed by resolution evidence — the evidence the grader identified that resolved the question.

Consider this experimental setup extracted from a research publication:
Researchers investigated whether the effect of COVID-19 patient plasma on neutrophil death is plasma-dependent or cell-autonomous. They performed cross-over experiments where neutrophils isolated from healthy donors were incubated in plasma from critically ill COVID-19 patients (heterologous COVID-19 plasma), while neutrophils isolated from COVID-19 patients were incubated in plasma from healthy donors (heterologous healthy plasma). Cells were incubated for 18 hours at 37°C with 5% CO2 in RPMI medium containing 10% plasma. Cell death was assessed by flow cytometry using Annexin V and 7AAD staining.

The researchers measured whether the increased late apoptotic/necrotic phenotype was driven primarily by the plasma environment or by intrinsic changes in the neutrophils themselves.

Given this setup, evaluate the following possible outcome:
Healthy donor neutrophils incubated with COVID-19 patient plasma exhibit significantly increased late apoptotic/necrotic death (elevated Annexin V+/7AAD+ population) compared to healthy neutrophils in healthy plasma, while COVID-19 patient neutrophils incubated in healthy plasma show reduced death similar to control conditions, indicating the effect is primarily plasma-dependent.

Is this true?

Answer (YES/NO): NO